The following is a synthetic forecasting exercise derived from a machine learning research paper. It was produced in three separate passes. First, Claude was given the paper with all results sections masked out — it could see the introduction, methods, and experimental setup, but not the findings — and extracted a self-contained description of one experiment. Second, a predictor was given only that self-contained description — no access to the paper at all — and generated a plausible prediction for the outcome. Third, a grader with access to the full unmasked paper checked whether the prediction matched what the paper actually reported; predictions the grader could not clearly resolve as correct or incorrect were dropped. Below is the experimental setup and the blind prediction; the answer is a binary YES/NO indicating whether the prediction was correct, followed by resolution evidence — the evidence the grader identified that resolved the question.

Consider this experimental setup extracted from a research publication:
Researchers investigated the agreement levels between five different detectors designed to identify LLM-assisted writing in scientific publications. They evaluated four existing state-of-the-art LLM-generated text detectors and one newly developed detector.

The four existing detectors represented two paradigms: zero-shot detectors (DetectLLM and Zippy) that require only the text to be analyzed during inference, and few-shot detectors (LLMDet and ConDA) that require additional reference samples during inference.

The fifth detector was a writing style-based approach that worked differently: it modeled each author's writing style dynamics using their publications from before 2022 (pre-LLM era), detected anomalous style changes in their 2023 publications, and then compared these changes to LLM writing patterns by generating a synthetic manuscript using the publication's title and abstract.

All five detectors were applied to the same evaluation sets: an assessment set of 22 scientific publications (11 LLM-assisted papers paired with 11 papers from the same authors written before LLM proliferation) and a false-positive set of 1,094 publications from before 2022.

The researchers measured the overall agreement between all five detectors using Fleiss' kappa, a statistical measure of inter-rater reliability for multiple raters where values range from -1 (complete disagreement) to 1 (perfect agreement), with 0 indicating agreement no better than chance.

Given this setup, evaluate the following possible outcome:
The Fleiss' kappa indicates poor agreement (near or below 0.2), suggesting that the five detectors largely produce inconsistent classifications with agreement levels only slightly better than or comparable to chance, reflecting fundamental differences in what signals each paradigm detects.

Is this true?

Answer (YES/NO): NO